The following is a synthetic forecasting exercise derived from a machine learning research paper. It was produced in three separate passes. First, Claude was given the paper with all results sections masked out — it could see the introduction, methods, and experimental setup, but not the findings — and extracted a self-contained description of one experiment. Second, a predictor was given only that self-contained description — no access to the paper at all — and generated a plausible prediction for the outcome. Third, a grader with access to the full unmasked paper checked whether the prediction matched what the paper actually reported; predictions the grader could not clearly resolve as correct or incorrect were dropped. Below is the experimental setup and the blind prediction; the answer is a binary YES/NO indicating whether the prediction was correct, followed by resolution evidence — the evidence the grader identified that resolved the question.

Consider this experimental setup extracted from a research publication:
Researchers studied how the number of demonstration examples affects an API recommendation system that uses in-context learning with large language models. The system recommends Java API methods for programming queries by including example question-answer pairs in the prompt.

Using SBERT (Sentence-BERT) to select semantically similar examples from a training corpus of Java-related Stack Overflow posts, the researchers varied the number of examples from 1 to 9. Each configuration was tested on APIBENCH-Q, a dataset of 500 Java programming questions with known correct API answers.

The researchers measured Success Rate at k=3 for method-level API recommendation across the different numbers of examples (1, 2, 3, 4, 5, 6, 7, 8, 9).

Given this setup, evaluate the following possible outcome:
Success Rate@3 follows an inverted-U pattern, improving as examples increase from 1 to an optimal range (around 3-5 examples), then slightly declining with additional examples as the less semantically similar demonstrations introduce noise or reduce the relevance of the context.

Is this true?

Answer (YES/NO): NO